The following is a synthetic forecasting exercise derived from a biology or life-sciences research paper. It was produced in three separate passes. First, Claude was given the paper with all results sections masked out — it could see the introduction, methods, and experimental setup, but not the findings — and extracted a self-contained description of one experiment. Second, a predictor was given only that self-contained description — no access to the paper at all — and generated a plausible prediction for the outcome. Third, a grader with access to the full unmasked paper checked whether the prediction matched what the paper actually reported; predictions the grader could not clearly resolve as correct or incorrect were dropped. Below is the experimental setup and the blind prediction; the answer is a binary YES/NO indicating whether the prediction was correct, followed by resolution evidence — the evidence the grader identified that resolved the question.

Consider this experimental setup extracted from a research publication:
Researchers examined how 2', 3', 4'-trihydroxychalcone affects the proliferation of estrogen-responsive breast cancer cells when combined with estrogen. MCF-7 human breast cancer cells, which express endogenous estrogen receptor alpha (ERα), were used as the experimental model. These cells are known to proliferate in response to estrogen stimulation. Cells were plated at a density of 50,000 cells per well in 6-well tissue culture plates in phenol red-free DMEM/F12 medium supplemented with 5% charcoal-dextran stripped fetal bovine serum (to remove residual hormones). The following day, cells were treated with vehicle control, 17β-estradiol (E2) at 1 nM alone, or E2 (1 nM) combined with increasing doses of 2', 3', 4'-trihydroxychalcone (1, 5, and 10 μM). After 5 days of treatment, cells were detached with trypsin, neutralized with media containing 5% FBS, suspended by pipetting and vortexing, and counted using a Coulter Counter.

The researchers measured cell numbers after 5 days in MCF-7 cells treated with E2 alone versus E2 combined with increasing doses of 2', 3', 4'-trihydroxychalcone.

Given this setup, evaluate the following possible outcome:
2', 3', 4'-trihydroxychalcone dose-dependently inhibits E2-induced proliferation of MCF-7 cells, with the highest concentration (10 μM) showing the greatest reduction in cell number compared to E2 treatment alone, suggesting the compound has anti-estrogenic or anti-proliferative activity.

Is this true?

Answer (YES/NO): YES